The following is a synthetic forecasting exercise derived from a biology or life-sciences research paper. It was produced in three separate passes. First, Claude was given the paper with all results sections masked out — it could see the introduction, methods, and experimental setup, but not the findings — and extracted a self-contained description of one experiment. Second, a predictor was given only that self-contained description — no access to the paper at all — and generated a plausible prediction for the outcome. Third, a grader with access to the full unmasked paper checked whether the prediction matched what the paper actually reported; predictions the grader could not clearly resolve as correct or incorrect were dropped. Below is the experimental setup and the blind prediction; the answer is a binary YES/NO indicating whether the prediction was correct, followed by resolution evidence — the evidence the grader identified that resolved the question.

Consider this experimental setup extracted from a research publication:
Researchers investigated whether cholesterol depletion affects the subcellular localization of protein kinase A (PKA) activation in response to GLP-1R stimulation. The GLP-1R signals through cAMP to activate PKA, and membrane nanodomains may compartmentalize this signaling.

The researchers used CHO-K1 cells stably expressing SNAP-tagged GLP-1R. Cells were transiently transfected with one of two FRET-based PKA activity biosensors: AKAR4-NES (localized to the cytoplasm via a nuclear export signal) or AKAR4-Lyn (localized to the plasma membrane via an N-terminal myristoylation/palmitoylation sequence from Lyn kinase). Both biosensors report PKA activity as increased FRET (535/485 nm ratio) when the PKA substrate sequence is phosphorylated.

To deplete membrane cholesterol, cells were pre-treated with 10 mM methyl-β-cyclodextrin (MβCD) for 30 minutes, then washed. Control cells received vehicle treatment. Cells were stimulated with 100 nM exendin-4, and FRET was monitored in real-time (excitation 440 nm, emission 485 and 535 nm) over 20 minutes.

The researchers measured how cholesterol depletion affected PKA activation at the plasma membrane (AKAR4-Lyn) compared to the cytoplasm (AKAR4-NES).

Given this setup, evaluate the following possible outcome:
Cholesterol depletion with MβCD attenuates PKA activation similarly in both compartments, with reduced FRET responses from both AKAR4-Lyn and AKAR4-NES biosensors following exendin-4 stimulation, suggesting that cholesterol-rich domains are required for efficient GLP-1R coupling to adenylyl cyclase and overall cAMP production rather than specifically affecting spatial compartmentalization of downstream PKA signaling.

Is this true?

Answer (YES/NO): NO